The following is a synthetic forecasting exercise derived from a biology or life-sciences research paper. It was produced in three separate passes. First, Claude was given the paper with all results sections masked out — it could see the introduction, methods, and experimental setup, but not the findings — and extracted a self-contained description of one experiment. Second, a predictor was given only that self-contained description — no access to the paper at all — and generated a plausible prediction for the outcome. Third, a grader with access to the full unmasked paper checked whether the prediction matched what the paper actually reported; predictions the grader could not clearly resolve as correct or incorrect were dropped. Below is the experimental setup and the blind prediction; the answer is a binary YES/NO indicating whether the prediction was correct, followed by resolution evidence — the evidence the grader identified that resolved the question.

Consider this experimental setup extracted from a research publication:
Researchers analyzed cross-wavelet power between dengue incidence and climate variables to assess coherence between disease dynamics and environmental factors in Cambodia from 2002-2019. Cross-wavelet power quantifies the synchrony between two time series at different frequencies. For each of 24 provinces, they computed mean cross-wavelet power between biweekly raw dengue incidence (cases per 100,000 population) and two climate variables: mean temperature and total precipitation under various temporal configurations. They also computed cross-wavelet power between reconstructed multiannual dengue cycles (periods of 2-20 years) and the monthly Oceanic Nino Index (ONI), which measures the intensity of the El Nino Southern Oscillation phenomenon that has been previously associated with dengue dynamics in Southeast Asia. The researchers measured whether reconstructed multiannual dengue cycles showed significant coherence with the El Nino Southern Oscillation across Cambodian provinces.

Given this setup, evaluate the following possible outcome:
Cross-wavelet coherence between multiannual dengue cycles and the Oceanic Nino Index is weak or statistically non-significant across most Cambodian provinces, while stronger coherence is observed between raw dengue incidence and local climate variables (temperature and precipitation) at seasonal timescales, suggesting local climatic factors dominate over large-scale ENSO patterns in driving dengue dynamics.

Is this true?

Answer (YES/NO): NO